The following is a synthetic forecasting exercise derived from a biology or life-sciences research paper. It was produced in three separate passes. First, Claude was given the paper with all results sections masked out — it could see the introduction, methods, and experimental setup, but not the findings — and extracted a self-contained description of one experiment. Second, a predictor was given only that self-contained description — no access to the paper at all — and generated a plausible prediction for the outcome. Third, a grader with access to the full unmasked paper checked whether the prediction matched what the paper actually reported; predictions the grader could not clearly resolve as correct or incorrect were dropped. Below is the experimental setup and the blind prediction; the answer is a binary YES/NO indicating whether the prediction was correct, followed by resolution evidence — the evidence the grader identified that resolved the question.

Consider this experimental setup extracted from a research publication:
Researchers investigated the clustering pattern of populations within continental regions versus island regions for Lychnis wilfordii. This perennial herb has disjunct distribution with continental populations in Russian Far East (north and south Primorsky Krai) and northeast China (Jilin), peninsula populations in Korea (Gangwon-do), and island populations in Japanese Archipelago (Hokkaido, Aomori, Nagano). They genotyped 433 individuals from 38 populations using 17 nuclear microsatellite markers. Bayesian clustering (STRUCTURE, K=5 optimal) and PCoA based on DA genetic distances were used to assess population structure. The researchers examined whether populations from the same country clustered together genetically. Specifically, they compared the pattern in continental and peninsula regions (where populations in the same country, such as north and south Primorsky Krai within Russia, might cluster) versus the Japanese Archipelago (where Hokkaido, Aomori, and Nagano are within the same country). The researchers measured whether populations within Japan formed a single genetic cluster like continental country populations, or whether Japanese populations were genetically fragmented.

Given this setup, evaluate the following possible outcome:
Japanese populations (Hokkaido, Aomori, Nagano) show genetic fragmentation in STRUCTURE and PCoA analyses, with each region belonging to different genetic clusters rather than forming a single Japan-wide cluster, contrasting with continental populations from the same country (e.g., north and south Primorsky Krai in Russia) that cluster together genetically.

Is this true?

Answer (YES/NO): YES